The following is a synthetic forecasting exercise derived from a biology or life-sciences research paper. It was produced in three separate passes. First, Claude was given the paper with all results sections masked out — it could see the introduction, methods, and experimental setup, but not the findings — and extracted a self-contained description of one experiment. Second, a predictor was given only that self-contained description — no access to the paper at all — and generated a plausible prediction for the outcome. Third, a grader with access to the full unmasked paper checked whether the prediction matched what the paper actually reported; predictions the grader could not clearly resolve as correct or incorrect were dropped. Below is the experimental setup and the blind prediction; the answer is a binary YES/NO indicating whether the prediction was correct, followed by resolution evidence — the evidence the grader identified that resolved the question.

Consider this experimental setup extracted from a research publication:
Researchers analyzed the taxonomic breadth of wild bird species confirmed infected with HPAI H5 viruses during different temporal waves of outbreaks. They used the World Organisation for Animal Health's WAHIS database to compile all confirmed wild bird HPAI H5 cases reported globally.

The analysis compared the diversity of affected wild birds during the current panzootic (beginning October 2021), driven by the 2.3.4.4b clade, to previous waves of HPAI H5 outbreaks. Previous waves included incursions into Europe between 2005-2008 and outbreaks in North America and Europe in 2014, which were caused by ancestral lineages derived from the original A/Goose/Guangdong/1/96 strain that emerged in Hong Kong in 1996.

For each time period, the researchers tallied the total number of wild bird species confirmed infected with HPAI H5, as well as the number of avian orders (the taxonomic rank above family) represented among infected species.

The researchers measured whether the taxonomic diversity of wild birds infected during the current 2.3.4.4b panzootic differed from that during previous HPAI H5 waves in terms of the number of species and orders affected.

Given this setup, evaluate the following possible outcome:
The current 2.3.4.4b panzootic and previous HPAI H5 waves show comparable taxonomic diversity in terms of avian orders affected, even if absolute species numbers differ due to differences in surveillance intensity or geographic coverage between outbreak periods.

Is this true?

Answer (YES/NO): NO